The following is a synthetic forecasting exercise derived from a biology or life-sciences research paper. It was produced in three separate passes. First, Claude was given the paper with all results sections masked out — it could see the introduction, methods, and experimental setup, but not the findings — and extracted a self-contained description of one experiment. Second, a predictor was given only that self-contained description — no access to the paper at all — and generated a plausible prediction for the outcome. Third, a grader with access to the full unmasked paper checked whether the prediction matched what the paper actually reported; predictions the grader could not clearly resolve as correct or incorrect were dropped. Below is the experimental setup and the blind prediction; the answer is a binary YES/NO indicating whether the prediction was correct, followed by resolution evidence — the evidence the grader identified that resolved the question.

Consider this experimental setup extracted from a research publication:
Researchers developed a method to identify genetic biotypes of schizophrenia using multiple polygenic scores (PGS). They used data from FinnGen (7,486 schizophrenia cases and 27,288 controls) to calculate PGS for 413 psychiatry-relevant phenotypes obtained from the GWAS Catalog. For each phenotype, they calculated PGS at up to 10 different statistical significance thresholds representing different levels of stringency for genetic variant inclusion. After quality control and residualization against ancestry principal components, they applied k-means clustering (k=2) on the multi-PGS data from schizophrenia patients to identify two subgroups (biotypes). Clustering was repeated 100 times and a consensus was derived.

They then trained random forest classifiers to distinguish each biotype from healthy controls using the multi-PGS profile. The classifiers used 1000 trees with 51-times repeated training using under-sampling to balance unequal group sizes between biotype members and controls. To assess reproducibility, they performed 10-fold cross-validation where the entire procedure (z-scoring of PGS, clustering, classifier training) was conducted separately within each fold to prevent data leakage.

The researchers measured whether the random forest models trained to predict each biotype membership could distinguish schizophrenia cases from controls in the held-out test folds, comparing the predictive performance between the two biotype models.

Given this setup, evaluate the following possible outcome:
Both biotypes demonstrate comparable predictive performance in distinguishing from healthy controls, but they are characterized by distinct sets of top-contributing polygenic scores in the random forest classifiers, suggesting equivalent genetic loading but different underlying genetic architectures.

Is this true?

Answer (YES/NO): NO